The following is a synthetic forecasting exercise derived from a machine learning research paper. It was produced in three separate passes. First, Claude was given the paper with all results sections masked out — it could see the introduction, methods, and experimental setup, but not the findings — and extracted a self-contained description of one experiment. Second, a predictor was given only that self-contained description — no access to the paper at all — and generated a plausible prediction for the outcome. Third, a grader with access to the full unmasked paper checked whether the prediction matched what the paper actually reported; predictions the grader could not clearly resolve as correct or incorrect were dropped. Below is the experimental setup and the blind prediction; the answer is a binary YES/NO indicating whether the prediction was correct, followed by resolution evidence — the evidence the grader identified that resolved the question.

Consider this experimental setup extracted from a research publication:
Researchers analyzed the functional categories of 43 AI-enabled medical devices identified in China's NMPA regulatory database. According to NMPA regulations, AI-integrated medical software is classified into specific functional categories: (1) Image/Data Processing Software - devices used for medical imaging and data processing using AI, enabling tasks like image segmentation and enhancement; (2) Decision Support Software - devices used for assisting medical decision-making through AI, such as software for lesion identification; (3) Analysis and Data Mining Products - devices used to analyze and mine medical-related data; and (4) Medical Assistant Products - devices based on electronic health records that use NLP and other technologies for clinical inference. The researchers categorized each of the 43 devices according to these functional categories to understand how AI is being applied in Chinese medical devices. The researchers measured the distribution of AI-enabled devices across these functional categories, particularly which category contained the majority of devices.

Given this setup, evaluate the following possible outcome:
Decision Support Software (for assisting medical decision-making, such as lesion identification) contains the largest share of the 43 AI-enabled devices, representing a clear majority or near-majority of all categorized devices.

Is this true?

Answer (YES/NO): YES